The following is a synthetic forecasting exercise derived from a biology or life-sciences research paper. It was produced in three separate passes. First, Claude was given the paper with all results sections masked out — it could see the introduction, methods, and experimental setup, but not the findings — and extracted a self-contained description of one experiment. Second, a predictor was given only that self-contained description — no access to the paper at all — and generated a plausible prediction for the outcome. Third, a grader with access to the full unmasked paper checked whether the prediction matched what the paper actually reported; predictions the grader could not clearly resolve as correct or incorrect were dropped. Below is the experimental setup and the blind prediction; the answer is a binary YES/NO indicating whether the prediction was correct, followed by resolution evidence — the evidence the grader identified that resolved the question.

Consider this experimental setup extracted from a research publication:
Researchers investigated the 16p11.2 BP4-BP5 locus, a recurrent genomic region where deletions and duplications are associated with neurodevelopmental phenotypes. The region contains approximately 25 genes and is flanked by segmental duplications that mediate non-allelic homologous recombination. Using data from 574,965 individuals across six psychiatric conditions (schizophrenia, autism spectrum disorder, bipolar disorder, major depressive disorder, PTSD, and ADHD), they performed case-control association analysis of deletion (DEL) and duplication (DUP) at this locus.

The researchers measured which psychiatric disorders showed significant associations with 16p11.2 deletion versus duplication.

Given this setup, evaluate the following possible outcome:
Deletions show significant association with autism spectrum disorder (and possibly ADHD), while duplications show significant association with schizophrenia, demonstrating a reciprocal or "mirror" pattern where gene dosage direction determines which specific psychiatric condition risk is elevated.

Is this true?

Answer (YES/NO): YES